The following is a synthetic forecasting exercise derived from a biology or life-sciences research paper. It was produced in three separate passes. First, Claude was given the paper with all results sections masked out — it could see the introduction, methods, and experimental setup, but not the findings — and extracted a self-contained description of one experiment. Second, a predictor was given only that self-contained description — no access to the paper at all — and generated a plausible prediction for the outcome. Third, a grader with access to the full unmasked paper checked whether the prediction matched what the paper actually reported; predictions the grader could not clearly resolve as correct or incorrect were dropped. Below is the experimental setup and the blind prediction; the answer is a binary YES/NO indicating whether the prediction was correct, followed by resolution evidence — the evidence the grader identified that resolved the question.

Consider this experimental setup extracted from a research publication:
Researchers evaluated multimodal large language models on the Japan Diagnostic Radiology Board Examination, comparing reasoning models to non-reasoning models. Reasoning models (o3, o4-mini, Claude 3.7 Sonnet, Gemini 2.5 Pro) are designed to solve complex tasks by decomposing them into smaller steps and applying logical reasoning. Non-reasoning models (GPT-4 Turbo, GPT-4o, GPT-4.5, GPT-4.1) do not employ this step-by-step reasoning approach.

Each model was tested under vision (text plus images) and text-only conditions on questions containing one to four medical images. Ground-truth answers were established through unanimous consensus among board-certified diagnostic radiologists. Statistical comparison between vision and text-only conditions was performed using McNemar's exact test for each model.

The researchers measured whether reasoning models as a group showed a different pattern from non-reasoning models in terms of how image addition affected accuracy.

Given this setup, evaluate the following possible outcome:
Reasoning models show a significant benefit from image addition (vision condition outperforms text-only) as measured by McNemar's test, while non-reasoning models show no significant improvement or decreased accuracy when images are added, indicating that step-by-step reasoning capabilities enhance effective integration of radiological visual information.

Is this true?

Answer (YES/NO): NO